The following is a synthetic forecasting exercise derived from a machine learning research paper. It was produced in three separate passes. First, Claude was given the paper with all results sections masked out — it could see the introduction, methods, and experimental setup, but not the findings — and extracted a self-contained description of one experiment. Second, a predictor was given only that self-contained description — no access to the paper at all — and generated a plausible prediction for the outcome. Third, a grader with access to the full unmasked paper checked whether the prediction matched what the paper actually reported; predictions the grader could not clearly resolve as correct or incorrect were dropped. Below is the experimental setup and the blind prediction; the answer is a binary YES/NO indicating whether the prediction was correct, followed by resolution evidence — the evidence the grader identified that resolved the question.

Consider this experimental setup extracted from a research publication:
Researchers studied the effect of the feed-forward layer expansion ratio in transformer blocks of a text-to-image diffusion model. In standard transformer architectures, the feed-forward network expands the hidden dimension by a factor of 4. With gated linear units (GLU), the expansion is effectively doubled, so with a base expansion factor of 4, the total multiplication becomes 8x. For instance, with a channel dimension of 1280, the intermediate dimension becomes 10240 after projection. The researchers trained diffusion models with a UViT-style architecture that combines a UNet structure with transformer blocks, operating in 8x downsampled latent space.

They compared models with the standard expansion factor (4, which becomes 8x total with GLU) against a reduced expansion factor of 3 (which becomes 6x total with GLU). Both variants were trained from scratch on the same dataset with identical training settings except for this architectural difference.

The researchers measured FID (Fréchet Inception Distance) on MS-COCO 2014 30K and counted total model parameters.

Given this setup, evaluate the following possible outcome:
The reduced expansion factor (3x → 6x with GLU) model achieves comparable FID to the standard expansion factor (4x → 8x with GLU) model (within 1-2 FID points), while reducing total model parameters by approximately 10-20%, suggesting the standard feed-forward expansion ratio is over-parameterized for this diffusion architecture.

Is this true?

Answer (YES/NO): YES